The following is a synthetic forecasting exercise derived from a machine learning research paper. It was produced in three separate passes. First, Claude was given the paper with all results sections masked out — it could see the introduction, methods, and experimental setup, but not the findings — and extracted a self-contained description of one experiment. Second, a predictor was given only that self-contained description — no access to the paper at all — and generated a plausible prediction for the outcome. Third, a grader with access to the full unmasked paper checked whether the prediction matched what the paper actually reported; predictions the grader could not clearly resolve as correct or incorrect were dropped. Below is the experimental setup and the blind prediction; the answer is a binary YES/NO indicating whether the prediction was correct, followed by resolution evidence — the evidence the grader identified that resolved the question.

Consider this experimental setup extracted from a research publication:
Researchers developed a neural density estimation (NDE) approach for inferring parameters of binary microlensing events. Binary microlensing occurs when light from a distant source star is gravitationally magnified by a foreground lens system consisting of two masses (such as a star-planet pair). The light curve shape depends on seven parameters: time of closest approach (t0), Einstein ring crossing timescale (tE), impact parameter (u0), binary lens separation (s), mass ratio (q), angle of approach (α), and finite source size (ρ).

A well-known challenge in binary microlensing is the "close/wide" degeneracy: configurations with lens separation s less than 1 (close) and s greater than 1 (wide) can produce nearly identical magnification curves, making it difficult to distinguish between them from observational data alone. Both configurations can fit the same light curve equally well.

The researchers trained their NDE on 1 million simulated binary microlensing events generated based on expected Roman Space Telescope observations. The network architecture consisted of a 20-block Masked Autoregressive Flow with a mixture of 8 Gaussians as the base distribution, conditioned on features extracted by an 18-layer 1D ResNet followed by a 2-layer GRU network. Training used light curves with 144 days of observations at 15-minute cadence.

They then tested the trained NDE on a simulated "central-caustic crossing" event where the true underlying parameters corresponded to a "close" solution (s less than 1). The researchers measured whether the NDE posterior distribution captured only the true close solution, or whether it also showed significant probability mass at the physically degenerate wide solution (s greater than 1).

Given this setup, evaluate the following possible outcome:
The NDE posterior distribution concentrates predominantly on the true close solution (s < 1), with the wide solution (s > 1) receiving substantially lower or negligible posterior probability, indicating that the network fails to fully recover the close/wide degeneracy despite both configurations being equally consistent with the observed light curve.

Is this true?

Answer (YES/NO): NO